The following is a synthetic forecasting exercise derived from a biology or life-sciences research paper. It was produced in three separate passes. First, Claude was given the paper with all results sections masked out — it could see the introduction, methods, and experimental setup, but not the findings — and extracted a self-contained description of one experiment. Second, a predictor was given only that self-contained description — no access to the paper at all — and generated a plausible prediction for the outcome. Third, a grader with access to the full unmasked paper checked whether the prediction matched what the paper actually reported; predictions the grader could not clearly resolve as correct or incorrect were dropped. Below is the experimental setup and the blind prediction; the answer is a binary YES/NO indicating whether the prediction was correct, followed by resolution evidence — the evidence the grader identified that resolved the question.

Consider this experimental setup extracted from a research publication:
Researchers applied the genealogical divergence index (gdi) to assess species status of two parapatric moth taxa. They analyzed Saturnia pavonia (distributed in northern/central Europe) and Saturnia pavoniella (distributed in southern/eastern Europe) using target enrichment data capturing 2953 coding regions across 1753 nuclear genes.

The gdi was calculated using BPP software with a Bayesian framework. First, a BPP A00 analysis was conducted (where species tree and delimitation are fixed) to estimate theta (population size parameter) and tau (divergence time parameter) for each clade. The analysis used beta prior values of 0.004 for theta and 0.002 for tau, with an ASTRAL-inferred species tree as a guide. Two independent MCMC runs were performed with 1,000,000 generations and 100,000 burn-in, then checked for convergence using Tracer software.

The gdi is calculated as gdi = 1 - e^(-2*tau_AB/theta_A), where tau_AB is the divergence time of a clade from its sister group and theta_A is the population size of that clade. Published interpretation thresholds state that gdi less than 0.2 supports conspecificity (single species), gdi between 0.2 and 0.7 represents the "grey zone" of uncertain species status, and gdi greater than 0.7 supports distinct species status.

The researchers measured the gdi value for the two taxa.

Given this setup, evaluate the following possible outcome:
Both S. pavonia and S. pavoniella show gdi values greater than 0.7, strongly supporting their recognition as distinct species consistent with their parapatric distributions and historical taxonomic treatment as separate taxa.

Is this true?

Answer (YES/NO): NO